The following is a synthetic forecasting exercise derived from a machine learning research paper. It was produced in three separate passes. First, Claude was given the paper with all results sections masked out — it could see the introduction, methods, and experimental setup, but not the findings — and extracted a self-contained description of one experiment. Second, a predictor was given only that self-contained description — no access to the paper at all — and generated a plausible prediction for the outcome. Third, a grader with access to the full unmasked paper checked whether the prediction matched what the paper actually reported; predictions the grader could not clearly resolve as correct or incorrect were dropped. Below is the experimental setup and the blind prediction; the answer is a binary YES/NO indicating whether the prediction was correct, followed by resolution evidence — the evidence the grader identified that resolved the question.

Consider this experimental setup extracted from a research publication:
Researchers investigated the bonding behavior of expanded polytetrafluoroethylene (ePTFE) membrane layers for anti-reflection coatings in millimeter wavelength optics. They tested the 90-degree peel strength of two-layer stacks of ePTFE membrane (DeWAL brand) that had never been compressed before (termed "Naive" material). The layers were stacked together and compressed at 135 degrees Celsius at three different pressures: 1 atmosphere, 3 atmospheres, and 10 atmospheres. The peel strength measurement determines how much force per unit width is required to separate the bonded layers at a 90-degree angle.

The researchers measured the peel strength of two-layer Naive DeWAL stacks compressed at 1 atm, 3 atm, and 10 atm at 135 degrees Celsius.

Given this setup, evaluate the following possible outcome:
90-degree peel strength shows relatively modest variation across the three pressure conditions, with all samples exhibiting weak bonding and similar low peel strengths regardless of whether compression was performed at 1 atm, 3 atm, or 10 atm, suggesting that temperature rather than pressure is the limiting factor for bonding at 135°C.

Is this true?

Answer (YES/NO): NO